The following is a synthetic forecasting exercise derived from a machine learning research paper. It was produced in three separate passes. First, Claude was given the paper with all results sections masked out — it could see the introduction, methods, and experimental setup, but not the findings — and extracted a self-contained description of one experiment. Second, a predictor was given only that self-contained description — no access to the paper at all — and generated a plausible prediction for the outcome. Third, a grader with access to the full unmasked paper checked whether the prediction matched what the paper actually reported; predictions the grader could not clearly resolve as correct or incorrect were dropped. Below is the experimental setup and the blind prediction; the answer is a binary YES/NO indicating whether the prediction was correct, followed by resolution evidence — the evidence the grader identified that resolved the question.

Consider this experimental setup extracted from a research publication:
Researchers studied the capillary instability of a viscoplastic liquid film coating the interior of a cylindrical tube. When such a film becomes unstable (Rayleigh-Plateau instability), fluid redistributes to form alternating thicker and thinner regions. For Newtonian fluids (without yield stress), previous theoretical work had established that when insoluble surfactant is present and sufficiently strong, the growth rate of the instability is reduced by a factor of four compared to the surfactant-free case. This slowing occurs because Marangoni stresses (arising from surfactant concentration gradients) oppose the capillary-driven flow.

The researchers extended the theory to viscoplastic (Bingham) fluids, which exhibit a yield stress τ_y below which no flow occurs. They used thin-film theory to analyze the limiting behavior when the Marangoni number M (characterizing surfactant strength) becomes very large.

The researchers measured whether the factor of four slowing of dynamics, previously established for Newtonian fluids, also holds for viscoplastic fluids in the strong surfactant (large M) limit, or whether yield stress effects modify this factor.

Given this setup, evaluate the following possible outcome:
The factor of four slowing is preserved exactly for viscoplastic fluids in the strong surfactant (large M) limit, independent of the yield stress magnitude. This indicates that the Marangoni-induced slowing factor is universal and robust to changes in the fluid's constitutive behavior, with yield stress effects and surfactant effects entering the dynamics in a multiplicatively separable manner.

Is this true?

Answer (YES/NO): YES